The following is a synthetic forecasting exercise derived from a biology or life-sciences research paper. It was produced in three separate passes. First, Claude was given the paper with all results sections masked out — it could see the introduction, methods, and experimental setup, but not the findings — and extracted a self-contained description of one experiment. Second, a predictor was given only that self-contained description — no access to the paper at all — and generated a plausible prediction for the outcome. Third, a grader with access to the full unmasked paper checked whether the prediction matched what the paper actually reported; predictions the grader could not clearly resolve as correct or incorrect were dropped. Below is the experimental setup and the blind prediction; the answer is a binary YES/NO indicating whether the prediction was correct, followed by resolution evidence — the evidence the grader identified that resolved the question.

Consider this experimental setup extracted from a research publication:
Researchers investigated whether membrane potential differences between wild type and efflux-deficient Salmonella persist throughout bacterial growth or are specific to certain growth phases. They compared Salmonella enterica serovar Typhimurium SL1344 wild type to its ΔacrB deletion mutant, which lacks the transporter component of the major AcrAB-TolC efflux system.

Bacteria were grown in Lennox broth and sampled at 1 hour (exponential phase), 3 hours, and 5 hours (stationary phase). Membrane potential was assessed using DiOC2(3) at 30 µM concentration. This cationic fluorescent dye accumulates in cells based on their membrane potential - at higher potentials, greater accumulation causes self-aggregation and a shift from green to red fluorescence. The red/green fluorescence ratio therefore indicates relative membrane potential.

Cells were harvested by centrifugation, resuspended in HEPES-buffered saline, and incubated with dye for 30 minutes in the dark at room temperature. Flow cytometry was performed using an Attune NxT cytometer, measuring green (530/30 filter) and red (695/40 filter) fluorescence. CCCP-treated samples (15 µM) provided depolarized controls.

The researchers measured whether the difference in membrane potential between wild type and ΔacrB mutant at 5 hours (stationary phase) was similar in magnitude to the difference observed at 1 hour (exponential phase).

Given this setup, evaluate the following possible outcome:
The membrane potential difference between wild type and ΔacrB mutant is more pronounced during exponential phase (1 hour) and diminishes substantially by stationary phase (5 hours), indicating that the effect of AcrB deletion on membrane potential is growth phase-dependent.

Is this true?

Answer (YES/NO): YES